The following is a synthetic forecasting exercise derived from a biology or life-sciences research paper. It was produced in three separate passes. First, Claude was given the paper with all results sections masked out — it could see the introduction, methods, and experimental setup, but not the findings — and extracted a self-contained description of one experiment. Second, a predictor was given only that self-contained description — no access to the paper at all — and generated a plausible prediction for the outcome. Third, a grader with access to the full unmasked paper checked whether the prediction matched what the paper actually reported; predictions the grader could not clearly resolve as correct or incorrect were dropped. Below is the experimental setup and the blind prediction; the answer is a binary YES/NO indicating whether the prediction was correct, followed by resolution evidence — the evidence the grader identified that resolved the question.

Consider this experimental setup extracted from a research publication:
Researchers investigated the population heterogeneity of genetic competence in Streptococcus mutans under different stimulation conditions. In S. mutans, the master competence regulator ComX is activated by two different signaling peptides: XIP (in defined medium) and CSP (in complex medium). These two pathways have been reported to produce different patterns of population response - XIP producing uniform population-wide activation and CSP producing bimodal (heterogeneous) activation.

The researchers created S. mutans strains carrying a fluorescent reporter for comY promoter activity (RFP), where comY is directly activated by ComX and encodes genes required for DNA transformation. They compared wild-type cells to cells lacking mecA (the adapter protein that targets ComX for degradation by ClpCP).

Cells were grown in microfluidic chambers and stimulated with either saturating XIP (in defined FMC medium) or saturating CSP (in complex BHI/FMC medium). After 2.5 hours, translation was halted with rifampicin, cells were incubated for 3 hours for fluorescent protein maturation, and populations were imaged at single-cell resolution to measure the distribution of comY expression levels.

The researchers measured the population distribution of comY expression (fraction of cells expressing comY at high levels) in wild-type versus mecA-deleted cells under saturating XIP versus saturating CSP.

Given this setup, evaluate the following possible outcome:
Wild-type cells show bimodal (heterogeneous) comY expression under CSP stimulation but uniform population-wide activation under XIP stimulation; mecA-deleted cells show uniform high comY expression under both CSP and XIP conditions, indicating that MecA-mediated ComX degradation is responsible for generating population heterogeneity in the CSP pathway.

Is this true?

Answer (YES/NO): NO